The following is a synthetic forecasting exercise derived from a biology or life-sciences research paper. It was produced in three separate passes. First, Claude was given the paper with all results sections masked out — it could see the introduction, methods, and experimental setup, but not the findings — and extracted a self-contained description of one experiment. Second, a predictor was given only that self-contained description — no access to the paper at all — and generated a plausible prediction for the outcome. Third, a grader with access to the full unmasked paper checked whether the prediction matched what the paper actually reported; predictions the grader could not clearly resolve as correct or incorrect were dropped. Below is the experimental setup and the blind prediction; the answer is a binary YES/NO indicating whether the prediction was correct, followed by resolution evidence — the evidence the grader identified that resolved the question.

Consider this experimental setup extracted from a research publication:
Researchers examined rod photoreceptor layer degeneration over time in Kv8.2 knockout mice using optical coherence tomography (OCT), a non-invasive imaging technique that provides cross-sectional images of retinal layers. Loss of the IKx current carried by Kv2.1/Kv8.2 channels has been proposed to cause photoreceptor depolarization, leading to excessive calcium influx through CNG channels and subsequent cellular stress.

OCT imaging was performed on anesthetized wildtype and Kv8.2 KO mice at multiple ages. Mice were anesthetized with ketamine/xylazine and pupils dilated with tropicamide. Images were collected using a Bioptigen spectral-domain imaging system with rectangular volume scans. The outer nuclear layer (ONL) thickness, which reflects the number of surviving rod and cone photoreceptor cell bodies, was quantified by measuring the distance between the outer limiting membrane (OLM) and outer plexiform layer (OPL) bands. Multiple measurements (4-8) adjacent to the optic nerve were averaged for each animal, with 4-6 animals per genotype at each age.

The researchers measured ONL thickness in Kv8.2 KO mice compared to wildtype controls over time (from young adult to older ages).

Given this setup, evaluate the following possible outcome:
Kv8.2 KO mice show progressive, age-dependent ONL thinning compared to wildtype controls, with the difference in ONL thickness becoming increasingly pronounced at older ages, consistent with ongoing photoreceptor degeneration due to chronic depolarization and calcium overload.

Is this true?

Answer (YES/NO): NO